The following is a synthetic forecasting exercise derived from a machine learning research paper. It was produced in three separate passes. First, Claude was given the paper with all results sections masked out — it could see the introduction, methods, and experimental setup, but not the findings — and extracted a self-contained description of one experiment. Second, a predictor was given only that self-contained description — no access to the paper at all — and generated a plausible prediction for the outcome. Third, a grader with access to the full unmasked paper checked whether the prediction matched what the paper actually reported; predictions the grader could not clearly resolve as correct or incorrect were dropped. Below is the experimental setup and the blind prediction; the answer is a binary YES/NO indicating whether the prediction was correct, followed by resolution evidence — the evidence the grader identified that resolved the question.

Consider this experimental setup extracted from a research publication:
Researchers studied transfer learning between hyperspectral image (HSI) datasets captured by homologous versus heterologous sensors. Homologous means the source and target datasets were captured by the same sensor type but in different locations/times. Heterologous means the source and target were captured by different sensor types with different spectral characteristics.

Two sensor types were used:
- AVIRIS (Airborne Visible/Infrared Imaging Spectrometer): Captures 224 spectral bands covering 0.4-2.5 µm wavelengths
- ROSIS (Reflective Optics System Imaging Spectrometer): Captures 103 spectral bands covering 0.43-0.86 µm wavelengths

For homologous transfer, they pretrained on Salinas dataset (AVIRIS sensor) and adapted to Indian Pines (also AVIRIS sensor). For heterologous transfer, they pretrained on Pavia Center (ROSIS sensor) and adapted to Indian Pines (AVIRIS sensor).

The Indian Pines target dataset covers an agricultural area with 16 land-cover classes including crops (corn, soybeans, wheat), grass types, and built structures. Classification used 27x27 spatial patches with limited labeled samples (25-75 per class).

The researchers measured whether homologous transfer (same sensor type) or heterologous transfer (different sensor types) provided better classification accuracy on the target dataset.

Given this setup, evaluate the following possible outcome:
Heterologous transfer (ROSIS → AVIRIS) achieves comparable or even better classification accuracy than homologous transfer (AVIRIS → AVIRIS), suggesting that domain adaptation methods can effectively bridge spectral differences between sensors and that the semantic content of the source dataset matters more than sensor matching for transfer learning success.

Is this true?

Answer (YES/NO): NO